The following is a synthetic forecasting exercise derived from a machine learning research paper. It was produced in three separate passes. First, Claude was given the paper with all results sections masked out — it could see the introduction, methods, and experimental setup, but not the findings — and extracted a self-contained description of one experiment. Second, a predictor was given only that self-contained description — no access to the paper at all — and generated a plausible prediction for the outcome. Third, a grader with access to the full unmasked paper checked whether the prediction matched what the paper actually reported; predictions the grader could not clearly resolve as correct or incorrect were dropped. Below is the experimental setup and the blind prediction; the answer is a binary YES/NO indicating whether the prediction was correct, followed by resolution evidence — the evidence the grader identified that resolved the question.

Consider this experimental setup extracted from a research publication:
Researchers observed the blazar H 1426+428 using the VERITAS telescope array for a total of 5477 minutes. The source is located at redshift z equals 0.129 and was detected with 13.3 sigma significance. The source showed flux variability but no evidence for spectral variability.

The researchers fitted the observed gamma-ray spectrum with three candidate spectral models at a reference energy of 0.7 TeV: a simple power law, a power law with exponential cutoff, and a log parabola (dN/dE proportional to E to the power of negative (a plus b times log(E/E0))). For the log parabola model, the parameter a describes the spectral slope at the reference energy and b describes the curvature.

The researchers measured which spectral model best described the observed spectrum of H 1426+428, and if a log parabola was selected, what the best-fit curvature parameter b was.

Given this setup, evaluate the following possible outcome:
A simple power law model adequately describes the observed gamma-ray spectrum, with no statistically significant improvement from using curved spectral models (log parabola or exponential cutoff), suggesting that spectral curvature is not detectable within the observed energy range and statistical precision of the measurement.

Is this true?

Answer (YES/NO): NO